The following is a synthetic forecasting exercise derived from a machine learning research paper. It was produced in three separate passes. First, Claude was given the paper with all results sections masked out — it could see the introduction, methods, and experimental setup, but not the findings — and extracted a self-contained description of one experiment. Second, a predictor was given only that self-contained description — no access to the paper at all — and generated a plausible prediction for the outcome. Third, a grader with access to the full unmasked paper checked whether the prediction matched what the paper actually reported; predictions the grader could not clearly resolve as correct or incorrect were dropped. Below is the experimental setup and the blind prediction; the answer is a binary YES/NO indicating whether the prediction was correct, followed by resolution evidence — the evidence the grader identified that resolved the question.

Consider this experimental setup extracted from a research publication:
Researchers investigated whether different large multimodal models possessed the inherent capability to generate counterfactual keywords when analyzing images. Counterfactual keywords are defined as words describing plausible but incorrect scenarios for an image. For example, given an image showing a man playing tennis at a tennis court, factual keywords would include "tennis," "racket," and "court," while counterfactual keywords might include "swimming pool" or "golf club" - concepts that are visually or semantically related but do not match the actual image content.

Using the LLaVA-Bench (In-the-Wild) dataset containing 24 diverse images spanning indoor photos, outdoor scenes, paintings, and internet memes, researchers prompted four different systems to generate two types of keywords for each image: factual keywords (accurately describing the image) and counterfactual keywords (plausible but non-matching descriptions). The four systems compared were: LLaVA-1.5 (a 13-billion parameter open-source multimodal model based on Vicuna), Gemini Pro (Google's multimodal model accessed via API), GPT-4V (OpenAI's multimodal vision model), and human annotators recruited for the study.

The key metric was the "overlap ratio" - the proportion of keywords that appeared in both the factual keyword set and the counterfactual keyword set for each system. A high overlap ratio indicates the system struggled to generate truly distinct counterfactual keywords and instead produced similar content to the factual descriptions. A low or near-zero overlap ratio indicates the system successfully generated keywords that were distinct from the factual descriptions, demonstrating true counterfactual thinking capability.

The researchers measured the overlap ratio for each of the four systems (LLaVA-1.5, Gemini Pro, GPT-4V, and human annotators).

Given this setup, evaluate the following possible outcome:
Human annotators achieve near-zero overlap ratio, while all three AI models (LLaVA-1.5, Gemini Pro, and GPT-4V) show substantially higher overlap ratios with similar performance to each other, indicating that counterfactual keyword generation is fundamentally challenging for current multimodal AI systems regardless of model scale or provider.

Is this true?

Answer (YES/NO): NO